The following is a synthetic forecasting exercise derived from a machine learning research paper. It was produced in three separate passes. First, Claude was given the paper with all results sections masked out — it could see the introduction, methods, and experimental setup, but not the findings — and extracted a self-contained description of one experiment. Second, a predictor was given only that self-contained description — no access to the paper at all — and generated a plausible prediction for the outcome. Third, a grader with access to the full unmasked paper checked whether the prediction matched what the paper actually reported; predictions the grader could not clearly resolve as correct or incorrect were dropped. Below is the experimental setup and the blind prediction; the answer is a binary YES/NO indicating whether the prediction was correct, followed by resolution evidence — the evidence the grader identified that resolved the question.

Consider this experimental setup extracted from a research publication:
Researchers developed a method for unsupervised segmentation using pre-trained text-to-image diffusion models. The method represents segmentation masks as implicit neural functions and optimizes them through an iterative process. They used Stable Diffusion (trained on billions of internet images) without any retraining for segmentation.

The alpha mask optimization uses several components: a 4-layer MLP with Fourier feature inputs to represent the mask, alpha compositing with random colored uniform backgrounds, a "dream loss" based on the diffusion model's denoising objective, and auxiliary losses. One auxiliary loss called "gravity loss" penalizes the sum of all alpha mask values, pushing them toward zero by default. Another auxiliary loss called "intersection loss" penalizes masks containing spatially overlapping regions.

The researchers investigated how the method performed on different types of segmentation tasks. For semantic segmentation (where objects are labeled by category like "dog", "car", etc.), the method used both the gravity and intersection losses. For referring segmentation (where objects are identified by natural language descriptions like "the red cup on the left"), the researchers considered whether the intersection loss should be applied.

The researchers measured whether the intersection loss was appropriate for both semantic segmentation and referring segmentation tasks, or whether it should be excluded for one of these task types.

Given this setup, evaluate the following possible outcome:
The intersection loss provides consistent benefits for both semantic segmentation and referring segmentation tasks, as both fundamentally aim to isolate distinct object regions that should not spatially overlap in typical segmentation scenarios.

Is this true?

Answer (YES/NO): NO